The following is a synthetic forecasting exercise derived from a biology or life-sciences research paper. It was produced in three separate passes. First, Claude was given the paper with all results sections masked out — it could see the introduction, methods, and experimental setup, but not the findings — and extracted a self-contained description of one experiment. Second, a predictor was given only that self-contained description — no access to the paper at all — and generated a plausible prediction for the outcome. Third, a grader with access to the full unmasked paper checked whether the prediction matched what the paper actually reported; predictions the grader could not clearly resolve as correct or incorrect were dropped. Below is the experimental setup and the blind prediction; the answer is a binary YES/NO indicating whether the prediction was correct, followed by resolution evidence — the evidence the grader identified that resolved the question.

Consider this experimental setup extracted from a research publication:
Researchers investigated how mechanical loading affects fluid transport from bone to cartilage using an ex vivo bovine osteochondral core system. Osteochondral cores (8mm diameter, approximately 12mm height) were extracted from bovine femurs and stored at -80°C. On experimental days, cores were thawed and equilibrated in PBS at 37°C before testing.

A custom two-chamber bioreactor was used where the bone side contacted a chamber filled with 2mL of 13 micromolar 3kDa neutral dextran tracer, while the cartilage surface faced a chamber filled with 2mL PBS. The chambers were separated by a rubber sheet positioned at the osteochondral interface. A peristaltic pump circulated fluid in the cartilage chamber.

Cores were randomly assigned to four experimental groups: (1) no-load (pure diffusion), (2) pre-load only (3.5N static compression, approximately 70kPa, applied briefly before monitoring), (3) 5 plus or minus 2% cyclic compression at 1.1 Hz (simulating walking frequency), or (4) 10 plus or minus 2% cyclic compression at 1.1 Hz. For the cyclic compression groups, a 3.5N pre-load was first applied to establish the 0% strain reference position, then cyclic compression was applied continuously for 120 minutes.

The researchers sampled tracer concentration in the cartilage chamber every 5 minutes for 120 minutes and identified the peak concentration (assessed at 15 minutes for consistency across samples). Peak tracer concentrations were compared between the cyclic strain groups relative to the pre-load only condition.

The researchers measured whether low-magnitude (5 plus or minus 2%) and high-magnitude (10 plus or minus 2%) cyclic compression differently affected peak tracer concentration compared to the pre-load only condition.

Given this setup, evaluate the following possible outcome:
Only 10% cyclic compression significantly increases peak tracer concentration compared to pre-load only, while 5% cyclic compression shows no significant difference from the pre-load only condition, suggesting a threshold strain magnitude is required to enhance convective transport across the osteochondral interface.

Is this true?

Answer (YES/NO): NO